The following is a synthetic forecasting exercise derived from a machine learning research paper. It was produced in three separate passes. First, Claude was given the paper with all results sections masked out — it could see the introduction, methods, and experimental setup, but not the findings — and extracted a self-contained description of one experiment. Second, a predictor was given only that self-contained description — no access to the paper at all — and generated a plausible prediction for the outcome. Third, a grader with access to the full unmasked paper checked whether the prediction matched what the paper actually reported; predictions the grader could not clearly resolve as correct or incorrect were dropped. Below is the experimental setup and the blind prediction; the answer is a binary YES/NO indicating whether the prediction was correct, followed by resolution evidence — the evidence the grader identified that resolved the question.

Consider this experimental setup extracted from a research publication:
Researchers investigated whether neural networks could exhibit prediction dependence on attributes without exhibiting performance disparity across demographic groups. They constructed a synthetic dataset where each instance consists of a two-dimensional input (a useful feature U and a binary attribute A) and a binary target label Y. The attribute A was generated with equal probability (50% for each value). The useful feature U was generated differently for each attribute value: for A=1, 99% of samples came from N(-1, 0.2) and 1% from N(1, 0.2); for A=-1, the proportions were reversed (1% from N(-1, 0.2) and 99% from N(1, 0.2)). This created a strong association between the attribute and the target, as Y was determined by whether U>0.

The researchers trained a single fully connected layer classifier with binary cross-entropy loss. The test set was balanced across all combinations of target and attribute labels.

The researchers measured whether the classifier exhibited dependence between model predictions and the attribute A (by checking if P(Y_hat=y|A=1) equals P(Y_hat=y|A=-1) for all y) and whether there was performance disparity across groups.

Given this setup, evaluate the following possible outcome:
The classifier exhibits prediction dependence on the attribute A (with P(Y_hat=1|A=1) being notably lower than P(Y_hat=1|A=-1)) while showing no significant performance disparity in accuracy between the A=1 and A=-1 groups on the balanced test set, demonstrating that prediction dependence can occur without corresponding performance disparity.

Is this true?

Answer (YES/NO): YES